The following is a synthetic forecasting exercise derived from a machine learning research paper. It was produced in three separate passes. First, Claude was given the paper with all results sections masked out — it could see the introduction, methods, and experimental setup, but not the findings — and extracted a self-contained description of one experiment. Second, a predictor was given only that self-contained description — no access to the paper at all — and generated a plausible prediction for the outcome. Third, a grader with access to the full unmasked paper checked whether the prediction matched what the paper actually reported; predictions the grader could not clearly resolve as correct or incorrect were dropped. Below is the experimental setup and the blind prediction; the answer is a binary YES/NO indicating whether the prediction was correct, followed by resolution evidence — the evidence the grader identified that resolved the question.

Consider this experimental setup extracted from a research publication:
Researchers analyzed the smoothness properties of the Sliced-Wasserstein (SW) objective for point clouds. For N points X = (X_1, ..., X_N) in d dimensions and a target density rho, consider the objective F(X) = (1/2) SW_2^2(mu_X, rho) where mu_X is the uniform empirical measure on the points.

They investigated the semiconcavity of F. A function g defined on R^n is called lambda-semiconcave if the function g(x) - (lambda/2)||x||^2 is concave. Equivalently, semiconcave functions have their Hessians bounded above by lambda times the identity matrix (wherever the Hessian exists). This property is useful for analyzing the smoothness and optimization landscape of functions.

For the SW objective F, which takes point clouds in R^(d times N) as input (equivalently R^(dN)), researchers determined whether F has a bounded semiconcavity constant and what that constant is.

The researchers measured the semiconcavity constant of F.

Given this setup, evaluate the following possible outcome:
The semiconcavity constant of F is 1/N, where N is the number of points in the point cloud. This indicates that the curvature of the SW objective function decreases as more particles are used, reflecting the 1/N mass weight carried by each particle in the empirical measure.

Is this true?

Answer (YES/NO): NO